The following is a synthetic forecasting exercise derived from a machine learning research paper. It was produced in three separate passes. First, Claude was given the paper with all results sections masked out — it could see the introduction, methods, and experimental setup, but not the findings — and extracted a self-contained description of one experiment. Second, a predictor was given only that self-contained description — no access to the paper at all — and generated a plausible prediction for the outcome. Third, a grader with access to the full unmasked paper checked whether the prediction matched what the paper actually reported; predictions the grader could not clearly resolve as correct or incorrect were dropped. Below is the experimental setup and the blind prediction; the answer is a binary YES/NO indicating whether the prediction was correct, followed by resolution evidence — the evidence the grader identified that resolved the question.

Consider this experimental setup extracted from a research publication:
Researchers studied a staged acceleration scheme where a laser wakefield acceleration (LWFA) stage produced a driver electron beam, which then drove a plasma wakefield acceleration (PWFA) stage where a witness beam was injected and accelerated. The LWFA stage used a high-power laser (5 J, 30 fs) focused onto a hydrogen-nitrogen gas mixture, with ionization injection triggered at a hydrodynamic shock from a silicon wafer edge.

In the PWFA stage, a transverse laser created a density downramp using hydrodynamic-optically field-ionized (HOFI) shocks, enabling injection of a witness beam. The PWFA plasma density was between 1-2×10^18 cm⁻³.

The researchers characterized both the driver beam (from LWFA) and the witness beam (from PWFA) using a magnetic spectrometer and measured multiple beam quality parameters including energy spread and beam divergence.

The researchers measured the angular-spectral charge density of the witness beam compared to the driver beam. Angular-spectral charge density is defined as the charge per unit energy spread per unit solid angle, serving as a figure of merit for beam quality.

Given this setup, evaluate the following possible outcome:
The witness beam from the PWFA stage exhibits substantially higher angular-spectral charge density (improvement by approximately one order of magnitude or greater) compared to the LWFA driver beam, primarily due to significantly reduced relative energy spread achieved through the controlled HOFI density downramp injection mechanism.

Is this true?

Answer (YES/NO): NO